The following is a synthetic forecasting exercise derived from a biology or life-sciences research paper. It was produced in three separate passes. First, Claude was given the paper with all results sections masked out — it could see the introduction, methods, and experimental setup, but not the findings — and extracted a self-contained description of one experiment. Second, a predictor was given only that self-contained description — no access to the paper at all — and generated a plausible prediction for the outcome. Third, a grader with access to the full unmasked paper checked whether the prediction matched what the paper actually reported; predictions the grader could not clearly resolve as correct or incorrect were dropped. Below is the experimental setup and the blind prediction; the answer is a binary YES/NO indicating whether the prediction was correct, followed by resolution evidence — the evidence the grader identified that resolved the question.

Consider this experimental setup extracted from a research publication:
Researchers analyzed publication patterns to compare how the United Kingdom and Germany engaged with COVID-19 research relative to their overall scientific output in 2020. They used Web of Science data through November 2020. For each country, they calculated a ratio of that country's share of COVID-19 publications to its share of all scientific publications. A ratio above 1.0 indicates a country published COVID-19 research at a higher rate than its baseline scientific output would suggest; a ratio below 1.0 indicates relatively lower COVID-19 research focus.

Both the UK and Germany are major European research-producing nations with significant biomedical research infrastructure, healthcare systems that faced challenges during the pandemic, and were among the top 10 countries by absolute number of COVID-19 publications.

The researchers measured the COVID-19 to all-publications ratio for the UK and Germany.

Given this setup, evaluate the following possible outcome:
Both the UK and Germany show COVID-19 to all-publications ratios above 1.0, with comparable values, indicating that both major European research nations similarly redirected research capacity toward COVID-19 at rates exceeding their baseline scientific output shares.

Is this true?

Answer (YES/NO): NO